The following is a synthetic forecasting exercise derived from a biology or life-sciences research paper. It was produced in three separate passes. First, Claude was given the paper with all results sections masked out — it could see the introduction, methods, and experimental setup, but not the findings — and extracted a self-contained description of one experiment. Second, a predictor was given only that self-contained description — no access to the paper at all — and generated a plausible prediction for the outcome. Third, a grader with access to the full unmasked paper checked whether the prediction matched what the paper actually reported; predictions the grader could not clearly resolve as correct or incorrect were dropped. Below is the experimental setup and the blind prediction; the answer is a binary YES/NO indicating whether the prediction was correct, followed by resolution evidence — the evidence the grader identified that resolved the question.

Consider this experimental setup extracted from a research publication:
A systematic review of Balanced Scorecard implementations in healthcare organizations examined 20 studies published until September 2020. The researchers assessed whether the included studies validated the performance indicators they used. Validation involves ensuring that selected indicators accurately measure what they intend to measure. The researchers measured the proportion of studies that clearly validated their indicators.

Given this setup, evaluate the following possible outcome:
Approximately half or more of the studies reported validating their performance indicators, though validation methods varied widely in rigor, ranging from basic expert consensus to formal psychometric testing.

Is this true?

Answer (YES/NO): NO